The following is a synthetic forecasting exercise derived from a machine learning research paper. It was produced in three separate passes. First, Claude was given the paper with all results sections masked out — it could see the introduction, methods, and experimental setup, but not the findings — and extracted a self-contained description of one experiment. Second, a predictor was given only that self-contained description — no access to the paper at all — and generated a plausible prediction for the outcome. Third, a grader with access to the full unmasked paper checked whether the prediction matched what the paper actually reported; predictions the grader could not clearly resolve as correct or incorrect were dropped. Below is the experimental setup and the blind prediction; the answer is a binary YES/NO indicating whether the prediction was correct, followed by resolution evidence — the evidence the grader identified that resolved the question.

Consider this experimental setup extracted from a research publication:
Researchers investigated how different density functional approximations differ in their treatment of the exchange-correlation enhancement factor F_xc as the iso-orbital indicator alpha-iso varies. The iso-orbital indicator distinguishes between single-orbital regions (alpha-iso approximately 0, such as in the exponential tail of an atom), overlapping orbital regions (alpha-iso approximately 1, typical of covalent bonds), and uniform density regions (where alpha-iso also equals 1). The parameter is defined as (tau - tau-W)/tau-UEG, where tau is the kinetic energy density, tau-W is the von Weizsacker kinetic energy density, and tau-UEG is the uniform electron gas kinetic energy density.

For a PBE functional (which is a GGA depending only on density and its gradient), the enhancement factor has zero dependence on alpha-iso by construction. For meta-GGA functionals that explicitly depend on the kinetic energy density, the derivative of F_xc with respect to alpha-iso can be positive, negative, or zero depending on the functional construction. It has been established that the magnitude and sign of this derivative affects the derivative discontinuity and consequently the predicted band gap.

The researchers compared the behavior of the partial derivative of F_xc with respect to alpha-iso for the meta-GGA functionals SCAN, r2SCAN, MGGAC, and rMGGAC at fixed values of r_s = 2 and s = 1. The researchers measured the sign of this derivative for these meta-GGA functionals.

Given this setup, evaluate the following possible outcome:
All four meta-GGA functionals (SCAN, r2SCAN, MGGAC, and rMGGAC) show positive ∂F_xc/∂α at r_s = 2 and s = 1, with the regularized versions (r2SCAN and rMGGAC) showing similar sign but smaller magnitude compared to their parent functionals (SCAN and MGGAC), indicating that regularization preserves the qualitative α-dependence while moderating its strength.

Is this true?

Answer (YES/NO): NO